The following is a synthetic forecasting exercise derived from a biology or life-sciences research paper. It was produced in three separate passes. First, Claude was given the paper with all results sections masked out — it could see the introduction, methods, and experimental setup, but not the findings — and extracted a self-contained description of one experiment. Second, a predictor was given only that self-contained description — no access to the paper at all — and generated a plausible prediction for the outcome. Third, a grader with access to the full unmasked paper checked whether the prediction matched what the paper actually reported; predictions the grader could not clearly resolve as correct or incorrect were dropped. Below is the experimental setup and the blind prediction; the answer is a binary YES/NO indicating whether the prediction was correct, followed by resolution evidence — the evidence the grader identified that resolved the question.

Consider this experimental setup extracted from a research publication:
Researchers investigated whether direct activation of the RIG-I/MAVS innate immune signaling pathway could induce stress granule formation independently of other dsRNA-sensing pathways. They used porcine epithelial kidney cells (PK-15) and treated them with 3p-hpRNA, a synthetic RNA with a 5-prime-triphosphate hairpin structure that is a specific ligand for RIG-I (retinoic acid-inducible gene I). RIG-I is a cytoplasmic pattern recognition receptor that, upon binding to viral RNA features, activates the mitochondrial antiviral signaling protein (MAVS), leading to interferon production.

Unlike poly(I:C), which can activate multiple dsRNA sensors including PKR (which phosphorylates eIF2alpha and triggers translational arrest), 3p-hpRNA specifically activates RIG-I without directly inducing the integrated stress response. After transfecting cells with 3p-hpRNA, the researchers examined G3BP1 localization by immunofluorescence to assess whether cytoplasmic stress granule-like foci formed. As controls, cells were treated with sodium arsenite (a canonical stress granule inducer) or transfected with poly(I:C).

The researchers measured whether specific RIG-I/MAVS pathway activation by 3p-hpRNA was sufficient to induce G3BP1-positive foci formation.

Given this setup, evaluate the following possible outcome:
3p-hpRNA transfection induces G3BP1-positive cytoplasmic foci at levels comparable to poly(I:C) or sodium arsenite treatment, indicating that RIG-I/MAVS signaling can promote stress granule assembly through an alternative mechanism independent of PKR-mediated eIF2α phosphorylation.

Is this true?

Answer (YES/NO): NO